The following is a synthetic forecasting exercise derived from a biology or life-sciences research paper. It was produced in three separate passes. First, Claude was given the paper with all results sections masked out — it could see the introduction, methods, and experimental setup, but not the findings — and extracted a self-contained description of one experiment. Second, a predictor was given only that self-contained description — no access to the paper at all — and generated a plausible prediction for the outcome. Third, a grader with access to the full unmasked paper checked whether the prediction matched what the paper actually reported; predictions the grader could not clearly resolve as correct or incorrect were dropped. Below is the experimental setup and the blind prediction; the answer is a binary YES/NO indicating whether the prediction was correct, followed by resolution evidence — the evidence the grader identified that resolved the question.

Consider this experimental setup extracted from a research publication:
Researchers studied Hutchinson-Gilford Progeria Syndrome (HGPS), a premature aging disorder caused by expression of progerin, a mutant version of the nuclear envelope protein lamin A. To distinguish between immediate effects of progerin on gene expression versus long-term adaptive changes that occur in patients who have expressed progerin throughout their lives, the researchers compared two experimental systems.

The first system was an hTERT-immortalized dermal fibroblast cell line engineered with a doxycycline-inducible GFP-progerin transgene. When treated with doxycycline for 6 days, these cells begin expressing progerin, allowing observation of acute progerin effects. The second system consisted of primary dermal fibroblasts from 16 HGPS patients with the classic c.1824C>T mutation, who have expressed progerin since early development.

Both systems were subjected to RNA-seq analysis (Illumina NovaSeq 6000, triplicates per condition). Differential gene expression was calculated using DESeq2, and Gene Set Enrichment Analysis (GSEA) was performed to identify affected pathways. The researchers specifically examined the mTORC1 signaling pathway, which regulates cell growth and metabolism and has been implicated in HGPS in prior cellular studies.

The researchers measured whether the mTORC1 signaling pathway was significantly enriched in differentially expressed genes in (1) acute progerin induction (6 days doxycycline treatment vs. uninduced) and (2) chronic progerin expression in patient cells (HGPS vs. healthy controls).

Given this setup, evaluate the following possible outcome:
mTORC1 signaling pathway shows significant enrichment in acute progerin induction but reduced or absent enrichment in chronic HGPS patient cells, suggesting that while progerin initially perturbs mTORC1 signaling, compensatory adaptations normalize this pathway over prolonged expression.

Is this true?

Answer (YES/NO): NO